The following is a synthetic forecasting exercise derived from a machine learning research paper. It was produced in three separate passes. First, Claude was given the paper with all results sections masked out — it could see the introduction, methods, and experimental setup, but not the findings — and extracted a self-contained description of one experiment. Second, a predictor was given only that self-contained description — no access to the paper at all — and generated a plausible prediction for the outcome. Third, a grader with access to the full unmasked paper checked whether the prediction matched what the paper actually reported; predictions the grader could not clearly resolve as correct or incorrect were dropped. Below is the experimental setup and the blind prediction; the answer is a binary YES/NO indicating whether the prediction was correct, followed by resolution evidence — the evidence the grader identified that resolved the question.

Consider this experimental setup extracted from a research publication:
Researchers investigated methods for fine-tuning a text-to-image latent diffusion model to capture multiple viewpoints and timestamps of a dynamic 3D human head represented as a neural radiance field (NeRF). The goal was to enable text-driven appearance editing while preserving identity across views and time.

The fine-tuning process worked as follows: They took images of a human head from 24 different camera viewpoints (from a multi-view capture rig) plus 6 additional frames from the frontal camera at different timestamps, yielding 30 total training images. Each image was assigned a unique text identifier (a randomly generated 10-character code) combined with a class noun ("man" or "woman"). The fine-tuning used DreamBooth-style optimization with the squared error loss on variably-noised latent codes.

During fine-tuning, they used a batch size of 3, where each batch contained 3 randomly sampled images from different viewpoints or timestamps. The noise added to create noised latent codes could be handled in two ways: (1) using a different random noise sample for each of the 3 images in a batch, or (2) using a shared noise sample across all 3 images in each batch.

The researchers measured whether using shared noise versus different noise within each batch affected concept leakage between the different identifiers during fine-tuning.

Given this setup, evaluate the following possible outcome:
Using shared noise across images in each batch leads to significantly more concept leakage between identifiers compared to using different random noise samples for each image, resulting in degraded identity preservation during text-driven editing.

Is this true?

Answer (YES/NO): NO